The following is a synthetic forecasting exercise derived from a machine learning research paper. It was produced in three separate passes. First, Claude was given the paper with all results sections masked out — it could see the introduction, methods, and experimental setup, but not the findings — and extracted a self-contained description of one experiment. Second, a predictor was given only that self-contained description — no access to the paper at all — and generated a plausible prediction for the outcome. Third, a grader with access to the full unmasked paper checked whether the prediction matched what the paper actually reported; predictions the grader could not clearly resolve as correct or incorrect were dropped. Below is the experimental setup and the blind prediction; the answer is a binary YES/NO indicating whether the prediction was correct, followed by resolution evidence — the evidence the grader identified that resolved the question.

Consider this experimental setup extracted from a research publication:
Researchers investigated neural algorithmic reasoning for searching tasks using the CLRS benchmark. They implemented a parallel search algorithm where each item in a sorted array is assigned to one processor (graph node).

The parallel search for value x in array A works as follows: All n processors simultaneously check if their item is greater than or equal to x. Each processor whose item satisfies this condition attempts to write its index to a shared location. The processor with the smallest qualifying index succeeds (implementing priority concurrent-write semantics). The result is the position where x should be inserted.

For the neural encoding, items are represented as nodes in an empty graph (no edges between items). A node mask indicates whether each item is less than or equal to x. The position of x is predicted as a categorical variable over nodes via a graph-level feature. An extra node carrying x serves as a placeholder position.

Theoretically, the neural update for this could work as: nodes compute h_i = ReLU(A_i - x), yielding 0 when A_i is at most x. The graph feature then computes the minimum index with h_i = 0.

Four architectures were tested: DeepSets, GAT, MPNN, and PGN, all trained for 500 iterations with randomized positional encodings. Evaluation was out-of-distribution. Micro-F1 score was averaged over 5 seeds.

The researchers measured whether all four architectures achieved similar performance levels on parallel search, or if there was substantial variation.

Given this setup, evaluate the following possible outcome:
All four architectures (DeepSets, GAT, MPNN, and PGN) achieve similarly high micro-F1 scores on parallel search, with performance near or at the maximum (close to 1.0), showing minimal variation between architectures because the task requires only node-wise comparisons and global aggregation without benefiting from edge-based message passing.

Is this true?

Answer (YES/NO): YES